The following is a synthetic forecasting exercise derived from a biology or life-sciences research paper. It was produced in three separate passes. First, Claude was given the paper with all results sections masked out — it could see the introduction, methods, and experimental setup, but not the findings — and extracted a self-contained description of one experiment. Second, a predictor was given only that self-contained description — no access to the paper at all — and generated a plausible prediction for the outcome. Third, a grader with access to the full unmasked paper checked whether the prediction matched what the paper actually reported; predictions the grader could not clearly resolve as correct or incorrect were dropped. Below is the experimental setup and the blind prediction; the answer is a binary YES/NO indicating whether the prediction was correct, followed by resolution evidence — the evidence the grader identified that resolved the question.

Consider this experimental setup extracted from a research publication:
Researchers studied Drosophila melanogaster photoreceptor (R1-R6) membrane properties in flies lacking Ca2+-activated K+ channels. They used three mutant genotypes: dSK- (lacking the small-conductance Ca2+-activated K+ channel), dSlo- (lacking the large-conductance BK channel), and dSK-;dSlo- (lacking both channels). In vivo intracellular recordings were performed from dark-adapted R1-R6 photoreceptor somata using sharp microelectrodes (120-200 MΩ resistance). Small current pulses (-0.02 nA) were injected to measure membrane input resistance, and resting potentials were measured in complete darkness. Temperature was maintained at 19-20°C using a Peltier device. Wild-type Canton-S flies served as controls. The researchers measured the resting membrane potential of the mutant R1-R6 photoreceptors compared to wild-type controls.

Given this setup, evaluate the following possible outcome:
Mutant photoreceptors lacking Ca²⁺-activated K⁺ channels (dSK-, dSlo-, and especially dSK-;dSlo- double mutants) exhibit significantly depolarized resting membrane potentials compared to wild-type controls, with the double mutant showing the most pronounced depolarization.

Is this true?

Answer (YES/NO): YES